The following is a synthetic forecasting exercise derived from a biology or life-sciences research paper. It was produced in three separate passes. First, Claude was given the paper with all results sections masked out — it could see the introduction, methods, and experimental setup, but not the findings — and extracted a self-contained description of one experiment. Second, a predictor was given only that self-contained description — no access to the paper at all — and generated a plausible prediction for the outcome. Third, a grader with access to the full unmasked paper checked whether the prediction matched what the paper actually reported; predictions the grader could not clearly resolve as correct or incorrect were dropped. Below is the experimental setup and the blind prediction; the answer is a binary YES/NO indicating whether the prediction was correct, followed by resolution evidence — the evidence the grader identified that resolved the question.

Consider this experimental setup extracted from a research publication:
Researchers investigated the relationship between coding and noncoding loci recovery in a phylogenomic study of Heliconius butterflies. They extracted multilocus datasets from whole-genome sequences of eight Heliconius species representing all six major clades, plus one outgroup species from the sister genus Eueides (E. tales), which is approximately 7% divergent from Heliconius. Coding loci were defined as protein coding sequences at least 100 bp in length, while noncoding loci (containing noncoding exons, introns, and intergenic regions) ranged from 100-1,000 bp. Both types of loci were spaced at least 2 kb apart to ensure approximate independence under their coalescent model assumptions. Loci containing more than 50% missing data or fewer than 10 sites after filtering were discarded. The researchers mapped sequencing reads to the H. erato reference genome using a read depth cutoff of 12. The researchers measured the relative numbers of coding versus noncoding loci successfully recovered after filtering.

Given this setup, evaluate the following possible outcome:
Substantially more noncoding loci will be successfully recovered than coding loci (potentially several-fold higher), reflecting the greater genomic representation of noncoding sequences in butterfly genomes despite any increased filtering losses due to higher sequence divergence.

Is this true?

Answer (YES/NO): NO